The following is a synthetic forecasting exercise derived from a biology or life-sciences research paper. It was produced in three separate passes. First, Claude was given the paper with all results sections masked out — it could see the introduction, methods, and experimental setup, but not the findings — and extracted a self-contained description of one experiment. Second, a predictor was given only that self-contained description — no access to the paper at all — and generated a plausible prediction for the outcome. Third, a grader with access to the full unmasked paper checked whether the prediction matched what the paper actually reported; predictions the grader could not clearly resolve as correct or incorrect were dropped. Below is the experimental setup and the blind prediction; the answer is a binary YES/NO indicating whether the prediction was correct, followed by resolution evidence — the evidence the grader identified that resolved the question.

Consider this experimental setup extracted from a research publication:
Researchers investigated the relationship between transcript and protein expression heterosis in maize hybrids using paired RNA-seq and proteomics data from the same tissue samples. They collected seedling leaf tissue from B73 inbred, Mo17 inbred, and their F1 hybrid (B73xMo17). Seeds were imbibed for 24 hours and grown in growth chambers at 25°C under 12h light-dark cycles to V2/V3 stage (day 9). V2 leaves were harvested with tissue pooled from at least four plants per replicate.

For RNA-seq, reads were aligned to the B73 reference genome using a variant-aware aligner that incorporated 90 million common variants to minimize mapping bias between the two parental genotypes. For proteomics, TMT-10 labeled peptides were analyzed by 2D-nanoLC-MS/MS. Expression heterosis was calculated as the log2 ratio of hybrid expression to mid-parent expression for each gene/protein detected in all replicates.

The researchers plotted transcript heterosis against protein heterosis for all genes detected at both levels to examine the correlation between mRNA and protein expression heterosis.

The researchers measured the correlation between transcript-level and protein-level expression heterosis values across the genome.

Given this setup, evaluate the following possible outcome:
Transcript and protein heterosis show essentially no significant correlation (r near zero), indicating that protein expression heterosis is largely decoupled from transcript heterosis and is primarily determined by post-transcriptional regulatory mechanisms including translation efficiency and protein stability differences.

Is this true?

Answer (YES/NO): NO